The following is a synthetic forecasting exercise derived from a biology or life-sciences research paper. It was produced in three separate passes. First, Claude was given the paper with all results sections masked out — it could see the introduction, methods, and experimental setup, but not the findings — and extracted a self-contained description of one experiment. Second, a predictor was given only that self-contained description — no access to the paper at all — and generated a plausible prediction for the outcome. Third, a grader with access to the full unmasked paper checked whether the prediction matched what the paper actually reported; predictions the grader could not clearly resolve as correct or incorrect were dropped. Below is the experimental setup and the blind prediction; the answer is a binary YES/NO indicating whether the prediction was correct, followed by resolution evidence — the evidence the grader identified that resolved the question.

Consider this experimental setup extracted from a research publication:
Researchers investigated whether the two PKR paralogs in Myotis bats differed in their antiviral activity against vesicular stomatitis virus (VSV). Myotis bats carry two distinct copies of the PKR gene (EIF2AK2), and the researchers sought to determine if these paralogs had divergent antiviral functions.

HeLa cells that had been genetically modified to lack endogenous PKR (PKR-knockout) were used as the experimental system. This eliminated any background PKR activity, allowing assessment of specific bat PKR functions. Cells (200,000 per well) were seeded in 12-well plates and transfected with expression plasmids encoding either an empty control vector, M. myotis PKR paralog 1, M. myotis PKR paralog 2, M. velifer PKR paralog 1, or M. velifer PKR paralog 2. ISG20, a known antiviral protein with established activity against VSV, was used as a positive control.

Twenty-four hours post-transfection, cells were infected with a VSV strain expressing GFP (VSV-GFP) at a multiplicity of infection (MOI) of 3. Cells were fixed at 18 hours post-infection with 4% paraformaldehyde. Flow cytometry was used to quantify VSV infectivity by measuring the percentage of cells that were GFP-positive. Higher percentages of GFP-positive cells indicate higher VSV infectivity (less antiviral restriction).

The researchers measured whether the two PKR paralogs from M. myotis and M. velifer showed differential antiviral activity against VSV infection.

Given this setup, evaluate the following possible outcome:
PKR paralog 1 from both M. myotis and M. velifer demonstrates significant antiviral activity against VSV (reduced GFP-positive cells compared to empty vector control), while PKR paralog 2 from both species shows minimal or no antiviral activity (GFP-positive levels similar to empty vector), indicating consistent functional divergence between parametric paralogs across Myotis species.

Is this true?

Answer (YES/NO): NO